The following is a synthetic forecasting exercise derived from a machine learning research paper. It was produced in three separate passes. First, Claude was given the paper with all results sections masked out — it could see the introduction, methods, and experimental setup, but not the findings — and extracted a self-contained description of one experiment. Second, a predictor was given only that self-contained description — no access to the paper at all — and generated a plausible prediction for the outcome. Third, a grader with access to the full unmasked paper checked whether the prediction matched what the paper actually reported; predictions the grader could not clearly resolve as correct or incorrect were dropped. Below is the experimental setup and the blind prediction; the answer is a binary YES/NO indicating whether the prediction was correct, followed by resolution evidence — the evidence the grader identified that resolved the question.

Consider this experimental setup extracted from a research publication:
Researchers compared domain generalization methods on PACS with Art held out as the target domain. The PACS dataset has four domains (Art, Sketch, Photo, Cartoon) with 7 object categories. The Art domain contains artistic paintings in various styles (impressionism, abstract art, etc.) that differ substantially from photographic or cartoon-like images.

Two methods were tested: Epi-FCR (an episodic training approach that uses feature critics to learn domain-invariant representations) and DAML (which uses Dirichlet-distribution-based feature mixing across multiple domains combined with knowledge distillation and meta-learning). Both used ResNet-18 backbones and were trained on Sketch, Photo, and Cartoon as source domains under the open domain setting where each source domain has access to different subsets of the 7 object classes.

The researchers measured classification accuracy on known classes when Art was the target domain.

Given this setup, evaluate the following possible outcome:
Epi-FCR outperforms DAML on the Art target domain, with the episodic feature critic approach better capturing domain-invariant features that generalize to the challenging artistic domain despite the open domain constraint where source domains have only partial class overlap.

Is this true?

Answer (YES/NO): YES